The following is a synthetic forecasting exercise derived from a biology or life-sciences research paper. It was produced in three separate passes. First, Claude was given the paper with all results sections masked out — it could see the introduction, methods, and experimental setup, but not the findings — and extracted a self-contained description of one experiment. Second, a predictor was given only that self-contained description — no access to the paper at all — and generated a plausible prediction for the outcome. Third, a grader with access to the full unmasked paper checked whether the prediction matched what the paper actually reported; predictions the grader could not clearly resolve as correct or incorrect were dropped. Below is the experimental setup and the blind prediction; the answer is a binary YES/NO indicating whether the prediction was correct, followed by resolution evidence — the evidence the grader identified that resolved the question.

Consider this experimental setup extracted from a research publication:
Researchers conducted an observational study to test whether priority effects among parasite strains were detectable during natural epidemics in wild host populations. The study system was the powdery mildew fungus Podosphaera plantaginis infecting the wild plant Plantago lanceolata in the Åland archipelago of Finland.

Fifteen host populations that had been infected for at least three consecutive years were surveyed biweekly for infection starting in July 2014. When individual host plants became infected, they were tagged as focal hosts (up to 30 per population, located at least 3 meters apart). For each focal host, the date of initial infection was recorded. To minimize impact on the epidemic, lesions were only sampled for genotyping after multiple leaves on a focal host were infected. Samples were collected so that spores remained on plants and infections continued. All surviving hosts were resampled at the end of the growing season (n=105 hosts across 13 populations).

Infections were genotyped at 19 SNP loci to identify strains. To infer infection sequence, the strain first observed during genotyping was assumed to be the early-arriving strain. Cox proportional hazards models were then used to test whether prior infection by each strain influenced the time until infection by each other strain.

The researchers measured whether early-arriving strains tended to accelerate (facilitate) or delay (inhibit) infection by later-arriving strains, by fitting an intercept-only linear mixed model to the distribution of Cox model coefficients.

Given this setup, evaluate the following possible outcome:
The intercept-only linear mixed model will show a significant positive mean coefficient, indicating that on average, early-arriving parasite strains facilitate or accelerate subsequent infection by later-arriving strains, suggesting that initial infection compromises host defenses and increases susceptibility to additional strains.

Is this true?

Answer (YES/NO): YES